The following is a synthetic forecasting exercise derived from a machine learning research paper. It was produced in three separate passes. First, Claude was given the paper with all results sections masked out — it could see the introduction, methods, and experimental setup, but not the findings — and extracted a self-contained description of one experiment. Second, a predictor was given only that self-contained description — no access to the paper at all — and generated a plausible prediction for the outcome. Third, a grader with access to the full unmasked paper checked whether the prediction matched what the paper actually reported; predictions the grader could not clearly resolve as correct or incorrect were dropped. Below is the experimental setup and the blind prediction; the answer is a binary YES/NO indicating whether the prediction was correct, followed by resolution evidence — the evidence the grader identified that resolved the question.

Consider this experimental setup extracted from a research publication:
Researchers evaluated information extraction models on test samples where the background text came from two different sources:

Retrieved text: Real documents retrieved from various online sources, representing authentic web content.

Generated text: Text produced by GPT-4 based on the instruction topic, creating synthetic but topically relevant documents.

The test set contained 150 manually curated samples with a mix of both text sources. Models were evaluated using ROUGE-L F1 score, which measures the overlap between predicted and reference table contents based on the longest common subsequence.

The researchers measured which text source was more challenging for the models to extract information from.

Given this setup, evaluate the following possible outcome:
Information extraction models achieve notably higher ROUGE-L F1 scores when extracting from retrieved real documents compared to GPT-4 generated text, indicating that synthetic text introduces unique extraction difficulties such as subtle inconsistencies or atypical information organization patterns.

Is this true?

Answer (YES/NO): NO